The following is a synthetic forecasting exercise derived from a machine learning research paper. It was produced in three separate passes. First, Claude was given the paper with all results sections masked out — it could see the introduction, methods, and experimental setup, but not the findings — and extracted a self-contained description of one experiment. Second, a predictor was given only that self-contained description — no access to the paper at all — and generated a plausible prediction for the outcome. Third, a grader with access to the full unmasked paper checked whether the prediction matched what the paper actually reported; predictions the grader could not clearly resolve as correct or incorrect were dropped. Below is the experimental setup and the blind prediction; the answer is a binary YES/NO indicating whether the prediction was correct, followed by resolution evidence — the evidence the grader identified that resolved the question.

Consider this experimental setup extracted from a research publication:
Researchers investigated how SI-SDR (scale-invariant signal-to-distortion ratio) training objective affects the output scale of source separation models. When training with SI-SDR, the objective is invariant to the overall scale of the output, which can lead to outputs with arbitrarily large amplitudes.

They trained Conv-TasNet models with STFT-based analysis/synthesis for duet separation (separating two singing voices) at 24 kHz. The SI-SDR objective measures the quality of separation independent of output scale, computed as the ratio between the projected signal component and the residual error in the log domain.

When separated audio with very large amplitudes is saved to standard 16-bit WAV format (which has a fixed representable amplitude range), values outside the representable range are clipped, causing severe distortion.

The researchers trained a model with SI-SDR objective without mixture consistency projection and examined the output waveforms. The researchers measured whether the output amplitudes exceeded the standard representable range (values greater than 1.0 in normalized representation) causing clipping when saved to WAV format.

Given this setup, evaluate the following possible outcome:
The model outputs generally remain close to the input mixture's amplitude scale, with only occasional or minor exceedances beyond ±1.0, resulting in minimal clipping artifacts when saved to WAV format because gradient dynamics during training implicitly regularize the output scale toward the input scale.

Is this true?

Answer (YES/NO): NO